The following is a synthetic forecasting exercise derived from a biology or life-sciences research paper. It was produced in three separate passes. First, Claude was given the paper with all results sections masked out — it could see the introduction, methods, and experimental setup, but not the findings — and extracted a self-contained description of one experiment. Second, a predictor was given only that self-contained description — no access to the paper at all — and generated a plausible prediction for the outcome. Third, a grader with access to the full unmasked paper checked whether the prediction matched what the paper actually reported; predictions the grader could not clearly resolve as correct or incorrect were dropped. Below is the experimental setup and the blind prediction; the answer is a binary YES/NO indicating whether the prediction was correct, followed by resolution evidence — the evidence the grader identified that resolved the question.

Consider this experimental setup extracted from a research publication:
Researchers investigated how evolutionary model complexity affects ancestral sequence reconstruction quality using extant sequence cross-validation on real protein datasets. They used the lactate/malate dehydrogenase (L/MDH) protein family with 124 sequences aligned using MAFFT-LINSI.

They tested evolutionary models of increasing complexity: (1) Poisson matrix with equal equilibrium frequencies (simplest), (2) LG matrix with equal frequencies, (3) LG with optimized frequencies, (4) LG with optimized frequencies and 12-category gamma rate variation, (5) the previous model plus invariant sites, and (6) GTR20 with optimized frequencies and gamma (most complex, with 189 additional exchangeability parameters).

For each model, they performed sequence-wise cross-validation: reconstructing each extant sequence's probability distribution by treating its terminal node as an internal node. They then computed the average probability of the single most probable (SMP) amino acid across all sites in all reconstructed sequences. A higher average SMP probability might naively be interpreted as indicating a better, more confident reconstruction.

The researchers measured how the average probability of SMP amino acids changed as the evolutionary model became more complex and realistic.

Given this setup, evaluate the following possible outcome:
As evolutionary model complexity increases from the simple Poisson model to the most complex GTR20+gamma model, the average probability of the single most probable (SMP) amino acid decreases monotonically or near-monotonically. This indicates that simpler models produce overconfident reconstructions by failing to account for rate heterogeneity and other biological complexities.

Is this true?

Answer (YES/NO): NO